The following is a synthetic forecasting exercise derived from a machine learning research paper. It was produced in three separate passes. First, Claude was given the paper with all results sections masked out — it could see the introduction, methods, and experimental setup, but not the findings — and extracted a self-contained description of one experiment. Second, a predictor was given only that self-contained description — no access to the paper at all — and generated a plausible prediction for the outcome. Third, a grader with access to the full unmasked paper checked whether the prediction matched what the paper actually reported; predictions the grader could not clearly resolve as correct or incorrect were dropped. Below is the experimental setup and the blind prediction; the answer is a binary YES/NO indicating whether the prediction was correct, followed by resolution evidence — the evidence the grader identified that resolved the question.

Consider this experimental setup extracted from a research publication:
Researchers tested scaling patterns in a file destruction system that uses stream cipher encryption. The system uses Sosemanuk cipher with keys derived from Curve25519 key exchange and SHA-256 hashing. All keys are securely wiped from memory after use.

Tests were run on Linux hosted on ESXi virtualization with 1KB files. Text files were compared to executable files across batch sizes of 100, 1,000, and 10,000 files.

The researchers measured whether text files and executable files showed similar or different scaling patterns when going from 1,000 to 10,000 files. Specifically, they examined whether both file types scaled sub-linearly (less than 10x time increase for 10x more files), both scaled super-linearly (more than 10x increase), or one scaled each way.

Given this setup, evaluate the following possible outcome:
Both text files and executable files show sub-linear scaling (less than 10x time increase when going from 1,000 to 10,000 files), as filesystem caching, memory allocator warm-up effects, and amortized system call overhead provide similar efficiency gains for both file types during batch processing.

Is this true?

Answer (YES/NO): NO